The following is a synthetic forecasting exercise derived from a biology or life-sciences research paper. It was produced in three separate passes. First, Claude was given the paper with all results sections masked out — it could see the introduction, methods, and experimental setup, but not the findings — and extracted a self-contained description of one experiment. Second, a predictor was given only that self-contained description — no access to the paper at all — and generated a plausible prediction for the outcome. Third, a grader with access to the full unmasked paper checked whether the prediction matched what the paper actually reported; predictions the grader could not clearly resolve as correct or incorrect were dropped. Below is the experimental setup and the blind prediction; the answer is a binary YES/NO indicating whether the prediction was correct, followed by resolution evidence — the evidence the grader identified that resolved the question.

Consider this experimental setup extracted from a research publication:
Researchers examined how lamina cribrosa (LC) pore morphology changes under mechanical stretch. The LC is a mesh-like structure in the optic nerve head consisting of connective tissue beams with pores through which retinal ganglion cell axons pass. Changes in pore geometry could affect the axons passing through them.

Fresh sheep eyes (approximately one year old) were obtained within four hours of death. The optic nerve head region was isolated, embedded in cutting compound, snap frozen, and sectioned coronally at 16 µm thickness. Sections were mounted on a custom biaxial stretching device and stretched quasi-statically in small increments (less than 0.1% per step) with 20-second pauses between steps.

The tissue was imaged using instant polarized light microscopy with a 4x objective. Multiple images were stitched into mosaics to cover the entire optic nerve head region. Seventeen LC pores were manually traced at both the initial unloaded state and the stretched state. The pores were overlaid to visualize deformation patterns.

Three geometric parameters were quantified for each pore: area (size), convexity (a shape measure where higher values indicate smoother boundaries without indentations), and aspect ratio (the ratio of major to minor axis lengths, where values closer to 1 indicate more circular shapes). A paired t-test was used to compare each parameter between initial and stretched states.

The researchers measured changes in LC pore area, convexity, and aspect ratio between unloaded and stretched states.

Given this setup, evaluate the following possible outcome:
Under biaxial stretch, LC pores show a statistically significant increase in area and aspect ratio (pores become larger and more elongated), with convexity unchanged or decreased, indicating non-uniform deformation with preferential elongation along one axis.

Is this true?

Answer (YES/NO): NO